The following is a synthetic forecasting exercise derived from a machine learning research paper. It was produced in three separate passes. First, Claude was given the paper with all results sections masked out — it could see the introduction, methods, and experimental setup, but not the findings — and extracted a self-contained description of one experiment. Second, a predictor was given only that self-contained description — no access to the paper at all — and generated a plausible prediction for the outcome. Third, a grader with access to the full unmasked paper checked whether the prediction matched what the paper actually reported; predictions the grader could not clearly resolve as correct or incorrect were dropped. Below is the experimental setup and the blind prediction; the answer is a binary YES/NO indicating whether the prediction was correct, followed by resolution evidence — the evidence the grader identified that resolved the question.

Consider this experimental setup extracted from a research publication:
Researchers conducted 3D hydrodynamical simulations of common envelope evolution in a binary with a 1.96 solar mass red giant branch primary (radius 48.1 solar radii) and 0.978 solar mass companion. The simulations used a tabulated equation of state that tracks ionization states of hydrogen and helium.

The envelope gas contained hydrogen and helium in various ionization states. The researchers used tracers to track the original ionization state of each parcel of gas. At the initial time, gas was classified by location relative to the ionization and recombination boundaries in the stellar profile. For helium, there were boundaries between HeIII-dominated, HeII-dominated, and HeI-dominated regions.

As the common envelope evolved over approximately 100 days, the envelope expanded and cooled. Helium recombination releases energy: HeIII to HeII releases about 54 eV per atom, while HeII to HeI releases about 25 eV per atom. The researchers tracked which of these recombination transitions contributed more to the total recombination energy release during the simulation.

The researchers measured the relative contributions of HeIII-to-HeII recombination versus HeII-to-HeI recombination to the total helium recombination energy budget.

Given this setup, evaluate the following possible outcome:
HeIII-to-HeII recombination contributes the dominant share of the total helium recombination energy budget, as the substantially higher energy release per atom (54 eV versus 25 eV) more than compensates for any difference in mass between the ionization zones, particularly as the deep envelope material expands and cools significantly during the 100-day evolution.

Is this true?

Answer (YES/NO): YES